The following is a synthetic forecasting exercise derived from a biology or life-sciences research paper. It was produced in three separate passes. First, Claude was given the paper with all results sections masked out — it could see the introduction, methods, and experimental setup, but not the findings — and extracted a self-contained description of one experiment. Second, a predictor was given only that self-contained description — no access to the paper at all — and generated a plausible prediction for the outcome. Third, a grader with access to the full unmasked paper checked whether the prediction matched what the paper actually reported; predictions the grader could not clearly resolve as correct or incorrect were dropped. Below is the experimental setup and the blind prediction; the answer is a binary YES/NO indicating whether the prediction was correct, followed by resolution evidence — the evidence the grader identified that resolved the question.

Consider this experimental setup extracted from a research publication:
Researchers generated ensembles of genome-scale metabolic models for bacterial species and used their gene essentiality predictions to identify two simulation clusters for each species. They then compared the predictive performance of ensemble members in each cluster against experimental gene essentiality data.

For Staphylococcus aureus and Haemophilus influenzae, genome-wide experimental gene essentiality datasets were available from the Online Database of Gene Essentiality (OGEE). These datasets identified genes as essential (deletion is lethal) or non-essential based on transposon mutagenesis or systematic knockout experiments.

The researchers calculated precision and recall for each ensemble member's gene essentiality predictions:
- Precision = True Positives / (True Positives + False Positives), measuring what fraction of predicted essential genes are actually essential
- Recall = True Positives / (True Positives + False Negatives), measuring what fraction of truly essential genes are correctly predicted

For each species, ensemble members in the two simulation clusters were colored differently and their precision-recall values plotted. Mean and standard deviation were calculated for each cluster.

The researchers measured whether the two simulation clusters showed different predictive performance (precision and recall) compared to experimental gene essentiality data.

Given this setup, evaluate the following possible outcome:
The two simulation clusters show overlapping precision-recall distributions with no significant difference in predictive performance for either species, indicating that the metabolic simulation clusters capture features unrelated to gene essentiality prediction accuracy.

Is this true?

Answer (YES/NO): NO